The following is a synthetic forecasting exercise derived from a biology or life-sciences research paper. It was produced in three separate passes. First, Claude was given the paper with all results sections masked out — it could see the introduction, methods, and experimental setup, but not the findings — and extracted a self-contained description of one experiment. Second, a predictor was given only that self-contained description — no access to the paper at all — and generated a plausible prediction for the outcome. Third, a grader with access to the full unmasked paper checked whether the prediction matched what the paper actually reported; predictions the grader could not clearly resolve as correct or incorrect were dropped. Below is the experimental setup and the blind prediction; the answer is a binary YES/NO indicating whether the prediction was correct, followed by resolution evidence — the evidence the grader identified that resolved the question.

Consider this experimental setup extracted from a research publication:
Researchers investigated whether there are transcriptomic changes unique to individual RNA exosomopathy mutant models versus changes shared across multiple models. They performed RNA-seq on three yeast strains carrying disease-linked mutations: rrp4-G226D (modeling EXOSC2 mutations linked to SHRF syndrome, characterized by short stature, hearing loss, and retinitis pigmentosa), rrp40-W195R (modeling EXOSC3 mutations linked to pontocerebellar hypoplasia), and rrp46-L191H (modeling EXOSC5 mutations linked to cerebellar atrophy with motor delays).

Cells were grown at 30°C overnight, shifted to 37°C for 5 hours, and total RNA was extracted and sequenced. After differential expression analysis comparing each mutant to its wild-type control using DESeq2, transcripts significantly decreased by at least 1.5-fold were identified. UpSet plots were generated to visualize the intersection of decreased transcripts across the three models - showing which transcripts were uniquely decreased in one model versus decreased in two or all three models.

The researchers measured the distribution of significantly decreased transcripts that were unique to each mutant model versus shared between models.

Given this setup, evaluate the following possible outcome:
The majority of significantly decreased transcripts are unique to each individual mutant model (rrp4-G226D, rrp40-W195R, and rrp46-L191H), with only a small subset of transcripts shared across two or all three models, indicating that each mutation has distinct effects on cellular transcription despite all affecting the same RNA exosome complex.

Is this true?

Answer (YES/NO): NO